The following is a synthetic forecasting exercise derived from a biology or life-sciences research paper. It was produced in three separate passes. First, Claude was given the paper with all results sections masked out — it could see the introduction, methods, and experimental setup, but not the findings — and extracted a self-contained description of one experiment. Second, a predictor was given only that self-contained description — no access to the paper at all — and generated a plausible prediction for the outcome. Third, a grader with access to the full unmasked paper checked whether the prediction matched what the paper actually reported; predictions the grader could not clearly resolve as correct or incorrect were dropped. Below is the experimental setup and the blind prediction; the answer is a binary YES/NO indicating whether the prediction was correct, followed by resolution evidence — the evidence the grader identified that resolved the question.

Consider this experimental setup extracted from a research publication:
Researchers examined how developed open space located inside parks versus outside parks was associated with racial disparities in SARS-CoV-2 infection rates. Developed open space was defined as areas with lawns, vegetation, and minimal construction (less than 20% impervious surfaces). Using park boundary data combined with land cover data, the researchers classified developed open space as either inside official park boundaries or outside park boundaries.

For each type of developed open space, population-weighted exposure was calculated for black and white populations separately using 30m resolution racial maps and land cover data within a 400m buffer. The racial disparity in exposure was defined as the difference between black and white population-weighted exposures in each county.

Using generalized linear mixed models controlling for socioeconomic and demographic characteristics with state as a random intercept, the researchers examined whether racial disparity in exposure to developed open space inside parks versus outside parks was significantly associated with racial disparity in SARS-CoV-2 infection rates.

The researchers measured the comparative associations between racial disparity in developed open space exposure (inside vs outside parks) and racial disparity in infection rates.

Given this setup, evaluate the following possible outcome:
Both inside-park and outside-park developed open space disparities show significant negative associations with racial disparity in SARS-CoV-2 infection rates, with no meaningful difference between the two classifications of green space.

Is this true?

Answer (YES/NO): NO